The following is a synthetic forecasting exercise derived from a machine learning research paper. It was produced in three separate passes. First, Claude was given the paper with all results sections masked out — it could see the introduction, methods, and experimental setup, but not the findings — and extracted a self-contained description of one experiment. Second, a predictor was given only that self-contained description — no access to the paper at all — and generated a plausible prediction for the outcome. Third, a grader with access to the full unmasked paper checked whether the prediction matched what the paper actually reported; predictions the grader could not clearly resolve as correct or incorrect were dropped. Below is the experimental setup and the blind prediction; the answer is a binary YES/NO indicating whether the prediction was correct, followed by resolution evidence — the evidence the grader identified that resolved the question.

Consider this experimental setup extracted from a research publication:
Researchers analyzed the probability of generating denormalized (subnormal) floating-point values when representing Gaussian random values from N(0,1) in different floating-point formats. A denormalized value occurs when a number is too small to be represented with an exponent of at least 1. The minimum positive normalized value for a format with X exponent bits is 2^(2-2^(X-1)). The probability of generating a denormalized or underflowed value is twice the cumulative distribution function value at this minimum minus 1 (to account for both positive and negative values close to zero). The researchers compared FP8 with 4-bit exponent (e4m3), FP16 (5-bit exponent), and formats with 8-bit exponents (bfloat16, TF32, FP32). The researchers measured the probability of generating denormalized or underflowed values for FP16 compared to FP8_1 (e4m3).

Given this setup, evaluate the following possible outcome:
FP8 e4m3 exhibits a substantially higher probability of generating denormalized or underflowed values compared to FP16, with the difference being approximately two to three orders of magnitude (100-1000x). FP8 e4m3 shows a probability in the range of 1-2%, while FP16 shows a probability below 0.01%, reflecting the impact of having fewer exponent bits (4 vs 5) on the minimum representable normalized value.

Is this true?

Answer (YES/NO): NO